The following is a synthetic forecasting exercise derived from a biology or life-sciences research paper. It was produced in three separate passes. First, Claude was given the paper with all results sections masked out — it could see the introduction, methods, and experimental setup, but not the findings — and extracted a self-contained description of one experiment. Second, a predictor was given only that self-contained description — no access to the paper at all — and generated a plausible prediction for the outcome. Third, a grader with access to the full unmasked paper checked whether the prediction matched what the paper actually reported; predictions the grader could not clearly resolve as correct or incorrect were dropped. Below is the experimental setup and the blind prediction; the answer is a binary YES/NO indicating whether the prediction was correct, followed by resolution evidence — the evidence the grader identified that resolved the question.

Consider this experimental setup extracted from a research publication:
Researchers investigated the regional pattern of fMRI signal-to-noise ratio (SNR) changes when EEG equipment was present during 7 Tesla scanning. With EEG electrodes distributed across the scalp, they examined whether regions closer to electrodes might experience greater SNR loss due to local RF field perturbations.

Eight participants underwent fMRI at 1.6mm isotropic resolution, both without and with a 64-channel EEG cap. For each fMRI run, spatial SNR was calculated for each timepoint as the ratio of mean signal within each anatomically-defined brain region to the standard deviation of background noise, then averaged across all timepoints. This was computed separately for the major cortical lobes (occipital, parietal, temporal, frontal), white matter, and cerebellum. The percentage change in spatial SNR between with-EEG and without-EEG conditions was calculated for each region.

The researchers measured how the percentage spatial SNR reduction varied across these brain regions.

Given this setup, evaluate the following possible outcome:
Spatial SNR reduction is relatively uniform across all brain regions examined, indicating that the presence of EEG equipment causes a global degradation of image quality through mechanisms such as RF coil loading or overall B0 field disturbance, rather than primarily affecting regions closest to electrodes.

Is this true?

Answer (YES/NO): NO